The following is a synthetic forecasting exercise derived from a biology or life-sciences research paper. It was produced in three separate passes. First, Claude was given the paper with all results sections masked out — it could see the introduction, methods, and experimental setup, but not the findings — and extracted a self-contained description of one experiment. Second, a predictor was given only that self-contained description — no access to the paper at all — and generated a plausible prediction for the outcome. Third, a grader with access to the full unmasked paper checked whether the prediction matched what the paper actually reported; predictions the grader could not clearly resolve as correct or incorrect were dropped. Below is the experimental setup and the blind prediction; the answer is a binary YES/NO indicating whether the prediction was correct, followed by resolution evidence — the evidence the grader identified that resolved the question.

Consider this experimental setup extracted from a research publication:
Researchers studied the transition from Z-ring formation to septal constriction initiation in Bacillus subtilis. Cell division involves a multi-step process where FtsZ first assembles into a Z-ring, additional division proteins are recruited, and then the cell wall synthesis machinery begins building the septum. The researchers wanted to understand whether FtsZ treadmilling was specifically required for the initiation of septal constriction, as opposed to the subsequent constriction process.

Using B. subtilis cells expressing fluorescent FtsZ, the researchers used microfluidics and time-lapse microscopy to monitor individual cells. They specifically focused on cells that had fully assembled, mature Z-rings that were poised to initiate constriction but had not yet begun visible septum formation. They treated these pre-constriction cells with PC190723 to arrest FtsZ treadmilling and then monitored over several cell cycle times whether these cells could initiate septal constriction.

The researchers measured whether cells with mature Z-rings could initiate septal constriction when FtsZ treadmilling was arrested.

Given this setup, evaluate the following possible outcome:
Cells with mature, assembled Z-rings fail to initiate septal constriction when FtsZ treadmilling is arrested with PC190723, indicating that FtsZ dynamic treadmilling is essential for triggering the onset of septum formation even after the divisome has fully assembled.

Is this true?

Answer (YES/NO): NO